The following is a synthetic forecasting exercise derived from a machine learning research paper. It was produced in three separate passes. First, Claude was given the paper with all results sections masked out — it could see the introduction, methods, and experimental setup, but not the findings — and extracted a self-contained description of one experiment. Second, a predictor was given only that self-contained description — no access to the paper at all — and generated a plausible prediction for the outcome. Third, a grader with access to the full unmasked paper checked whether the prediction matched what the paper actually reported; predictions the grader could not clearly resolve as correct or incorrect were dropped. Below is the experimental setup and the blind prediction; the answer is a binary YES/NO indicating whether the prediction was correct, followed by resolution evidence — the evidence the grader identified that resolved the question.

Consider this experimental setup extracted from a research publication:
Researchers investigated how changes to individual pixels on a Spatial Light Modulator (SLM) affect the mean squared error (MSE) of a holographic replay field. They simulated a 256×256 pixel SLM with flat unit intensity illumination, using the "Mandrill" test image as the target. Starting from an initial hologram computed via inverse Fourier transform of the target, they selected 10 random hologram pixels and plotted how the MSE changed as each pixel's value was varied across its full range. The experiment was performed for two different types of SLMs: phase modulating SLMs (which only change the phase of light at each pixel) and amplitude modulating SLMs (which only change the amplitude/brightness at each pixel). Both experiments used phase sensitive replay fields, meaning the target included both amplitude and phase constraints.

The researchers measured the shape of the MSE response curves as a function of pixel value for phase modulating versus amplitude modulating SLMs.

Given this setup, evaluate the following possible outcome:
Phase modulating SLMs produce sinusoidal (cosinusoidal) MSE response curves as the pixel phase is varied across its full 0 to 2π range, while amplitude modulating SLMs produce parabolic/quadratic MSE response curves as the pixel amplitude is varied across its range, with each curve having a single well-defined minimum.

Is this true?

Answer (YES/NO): NO